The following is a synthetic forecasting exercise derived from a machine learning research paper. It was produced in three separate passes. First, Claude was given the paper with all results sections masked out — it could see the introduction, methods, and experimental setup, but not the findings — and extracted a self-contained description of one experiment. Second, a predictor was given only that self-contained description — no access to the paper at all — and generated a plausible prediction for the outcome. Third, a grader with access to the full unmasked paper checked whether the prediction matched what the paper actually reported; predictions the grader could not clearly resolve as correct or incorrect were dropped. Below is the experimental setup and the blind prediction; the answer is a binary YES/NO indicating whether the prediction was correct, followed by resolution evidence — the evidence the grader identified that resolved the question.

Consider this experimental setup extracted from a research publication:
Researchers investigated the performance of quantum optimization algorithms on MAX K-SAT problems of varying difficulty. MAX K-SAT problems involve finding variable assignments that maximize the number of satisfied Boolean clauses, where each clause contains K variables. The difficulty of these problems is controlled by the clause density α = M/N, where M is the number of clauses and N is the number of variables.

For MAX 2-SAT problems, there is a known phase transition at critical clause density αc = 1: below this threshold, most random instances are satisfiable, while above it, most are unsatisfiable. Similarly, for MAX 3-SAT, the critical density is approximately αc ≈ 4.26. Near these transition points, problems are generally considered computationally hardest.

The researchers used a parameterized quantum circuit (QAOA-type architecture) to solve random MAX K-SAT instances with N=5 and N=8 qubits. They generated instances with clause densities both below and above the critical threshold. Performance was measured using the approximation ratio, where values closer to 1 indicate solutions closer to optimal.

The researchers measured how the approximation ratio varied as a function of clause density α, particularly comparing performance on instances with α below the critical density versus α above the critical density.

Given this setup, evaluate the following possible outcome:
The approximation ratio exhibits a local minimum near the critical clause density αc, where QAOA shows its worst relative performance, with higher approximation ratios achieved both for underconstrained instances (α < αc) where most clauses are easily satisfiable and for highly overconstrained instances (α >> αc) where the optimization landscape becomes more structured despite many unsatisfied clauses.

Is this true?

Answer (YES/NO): NO